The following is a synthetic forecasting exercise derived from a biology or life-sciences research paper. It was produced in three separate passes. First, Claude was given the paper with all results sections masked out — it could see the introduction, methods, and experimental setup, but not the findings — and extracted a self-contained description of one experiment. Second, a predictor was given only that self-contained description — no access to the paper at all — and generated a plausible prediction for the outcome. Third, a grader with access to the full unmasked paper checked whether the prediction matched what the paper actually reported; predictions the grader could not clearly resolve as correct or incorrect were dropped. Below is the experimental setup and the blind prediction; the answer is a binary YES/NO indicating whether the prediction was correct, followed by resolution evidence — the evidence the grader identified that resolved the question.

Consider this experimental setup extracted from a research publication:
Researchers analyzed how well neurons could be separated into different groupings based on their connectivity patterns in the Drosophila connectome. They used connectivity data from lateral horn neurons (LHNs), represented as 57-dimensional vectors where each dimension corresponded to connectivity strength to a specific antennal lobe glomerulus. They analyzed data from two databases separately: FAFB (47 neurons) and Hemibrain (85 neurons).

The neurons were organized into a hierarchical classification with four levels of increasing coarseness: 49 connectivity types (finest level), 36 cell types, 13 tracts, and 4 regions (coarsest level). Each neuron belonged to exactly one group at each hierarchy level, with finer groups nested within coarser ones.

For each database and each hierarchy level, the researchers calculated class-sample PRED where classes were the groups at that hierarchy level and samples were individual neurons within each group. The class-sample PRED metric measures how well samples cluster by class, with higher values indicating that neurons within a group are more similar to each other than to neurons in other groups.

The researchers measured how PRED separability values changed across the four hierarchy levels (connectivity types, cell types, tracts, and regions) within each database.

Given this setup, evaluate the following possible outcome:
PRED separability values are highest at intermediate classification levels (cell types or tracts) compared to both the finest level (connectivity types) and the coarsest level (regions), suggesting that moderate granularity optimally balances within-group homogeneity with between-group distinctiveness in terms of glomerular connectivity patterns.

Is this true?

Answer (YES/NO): NO